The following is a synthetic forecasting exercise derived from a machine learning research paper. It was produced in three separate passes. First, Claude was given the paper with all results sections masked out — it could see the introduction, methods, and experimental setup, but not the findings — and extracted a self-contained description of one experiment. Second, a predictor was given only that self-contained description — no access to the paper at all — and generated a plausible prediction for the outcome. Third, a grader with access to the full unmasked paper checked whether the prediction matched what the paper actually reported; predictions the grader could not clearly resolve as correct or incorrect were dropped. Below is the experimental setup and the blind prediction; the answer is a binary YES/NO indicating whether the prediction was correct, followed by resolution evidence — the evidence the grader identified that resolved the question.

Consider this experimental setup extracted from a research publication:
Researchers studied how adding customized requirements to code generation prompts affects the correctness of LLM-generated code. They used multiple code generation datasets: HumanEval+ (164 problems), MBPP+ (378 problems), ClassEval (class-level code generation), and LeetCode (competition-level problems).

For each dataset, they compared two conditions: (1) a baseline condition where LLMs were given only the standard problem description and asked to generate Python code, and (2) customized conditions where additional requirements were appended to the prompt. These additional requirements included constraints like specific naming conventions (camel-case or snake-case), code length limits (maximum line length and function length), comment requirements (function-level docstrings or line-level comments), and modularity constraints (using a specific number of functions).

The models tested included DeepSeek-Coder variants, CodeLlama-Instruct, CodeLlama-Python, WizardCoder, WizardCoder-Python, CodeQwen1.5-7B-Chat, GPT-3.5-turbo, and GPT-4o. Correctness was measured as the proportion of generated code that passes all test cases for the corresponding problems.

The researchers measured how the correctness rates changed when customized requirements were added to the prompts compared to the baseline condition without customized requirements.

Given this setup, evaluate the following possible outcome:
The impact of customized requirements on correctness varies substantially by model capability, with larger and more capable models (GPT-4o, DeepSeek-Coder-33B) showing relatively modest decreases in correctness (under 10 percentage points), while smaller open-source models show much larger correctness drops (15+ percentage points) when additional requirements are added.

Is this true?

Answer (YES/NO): NO